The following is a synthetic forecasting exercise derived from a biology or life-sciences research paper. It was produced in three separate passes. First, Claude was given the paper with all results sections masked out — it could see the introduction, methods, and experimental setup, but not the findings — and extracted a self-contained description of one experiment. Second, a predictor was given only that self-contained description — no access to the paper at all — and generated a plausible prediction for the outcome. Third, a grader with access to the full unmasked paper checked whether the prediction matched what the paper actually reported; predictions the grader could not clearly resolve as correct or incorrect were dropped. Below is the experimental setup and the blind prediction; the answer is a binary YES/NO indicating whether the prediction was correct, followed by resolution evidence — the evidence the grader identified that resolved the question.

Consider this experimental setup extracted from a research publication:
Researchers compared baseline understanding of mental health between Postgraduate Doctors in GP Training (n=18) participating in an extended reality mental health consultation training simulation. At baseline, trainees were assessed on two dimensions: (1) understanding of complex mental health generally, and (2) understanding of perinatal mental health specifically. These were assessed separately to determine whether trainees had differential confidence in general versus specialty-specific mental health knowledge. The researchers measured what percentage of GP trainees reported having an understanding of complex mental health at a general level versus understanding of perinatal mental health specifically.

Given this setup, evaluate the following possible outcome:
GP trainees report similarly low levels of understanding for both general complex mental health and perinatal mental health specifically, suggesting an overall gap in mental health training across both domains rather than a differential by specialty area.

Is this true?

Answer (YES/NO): NO